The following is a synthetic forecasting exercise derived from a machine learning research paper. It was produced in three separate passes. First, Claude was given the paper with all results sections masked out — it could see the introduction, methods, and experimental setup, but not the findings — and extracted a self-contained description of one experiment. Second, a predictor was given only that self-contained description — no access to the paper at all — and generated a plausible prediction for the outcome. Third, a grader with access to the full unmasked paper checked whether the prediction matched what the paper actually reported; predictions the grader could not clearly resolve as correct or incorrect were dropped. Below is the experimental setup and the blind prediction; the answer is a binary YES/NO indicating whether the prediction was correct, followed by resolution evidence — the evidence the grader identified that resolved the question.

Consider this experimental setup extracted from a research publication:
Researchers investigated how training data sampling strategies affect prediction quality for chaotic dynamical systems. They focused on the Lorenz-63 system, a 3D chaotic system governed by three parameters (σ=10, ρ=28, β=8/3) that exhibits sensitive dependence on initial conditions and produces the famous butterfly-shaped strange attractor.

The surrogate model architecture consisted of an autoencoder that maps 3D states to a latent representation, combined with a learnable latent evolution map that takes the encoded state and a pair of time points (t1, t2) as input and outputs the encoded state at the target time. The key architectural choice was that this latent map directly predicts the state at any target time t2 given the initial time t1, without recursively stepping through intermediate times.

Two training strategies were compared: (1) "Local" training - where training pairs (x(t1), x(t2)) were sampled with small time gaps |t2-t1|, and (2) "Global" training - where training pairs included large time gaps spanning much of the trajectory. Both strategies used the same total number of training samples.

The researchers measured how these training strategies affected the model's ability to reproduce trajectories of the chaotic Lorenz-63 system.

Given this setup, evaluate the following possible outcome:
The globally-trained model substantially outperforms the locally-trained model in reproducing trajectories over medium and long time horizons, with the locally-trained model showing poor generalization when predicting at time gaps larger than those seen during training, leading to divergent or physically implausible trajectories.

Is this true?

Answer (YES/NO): NO